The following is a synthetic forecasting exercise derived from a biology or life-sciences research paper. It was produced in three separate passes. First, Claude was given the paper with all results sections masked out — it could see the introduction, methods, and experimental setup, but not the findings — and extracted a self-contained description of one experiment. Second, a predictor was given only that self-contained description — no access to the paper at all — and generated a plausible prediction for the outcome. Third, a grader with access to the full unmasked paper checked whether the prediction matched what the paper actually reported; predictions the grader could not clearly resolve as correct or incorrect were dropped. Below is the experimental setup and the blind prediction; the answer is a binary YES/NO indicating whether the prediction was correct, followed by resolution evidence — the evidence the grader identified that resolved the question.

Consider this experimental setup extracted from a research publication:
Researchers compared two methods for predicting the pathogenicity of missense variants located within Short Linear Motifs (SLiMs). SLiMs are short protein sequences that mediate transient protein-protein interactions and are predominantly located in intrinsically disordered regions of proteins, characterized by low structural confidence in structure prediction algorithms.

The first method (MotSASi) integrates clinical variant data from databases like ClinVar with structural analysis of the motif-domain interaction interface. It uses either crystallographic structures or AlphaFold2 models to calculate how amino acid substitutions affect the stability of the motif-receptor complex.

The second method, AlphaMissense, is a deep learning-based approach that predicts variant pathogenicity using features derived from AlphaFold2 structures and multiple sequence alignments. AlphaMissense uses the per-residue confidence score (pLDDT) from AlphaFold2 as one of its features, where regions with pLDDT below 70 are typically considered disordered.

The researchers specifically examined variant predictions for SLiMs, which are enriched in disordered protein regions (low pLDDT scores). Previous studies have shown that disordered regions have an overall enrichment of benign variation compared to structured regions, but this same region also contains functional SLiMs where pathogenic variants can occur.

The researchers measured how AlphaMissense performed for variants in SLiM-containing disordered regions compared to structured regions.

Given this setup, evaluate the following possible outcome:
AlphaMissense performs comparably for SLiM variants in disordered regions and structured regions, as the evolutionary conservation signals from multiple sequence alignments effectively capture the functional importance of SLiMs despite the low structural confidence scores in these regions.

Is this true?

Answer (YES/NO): NO